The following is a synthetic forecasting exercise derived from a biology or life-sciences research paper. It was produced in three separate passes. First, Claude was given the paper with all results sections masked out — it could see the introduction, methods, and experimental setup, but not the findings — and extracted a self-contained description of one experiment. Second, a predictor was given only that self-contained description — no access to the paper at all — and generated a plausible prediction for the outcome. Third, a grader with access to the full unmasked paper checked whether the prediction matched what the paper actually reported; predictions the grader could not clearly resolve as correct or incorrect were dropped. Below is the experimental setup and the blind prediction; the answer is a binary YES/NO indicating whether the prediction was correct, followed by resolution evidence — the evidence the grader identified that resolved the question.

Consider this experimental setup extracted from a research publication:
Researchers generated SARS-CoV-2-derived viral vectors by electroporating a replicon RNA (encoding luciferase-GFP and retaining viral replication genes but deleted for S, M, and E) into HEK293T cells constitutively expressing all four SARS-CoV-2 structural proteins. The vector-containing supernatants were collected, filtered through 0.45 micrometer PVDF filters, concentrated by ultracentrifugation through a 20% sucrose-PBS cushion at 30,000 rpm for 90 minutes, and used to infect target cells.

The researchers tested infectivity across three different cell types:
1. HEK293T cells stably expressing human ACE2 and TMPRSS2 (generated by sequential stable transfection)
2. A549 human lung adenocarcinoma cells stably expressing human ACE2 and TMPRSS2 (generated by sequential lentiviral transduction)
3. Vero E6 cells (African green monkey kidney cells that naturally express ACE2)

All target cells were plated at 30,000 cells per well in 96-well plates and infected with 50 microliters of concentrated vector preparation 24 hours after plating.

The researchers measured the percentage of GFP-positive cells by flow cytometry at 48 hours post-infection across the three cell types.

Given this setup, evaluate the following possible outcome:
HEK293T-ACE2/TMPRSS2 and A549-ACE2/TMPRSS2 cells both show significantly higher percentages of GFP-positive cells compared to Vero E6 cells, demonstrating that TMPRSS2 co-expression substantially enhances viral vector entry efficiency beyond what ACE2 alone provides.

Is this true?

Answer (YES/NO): NO